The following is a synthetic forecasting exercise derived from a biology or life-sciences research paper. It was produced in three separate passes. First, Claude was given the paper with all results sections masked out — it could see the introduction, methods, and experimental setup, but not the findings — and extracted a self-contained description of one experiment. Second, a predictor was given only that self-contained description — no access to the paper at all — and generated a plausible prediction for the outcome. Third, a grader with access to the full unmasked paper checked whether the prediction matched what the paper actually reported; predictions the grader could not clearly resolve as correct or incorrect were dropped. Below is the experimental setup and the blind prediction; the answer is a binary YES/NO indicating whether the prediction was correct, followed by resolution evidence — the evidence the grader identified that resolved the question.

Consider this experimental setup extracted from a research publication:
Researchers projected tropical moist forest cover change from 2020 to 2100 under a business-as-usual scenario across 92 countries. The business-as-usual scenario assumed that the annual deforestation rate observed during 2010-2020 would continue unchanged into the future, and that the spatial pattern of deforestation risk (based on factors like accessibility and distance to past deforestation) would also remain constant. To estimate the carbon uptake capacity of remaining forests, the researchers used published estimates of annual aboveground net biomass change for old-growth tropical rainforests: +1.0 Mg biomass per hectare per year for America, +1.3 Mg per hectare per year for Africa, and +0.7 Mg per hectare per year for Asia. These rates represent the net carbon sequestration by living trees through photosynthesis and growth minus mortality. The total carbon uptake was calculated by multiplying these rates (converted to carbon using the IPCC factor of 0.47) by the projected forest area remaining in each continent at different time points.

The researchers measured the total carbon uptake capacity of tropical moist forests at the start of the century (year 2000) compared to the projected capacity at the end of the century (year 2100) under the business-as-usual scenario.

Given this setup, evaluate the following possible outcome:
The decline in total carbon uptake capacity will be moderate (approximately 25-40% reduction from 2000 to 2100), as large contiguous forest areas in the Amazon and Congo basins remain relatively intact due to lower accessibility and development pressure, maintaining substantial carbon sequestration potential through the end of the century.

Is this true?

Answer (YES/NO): NO